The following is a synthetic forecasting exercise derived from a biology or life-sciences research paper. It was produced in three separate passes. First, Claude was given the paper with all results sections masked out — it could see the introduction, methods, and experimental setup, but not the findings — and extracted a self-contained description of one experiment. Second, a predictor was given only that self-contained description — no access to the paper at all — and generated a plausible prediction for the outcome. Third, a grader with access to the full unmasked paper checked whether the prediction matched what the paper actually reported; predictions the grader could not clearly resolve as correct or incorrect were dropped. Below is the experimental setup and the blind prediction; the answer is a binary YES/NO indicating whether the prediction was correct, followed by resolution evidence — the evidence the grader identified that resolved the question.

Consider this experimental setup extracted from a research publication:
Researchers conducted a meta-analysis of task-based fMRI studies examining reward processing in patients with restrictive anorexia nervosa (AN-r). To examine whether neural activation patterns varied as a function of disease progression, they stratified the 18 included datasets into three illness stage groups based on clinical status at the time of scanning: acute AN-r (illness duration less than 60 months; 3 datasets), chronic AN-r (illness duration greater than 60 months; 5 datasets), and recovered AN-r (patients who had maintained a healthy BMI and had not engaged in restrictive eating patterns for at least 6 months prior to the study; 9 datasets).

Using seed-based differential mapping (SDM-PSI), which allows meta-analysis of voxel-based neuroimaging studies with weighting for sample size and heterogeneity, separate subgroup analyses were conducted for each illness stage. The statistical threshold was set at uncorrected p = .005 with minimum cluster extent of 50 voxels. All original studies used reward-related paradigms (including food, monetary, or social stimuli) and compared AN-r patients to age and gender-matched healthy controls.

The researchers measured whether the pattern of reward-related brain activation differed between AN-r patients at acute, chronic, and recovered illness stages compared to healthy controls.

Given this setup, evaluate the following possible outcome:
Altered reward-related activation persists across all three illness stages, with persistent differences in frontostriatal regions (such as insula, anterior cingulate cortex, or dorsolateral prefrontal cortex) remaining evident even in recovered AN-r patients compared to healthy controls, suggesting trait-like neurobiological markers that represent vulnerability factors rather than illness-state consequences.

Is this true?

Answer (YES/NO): NO